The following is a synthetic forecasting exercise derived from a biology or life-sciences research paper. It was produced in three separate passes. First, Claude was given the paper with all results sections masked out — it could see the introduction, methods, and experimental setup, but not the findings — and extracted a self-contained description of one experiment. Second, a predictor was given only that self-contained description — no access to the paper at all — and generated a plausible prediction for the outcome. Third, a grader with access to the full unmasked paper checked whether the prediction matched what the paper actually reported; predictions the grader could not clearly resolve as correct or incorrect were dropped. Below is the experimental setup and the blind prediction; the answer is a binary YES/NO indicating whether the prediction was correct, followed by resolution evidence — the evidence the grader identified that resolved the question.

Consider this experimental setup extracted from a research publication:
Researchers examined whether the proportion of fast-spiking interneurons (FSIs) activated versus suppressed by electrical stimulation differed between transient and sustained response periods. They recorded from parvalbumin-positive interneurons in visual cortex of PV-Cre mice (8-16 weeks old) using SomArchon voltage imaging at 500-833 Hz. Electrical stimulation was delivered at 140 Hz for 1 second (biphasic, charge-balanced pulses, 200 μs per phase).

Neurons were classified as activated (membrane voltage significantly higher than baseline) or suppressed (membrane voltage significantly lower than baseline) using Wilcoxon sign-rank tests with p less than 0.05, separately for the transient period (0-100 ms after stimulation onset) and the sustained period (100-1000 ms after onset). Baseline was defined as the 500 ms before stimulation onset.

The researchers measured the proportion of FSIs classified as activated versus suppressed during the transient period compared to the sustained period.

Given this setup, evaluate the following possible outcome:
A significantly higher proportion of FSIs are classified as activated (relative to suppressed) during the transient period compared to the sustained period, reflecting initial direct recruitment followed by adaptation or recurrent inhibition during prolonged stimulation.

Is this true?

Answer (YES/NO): NO